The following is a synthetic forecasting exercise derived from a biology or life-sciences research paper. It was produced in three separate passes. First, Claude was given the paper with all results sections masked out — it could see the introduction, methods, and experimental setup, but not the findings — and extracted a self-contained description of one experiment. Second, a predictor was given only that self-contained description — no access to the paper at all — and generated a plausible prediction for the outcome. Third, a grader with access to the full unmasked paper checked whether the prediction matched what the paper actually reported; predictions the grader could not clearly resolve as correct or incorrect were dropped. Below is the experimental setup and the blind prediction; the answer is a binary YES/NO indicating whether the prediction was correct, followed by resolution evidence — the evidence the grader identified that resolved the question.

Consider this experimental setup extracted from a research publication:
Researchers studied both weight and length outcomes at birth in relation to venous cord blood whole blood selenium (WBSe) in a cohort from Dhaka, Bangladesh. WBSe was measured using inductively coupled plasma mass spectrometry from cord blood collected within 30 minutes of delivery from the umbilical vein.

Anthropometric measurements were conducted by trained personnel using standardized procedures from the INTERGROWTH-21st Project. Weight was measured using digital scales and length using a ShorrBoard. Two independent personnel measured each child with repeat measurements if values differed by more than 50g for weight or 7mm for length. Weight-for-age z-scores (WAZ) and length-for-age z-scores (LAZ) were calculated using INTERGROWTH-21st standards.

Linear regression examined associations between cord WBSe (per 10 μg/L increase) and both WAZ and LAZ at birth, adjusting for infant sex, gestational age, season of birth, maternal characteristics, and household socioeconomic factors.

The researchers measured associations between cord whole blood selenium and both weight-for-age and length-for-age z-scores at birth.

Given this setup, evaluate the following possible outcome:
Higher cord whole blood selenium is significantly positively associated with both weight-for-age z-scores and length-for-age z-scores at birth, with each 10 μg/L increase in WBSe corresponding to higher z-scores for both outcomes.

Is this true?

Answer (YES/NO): NO